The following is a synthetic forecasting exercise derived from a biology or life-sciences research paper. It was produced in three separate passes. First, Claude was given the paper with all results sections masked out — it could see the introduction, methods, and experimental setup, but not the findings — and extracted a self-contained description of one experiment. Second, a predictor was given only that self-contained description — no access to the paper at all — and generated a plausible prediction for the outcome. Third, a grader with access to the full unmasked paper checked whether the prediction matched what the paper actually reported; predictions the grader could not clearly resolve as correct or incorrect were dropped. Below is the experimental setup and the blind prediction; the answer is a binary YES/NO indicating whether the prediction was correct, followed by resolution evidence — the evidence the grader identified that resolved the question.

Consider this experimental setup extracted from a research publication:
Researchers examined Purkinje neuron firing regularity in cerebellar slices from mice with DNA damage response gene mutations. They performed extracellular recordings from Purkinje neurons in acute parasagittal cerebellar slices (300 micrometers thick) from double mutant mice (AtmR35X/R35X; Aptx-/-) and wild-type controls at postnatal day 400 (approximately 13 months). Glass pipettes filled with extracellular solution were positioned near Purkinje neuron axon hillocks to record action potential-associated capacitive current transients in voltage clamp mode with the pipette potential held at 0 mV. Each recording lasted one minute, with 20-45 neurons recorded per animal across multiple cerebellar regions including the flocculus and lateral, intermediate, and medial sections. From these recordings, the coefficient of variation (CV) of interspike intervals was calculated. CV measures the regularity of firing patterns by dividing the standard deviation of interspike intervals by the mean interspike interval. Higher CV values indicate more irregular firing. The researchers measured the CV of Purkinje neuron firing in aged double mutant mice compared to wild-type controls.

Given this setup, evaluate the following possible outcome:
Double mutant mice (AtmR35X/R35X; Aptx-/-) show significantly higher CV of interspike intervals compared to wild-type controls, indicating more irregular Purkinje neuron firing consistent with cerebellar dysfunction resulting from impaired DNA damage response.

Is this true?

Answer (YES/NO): NO